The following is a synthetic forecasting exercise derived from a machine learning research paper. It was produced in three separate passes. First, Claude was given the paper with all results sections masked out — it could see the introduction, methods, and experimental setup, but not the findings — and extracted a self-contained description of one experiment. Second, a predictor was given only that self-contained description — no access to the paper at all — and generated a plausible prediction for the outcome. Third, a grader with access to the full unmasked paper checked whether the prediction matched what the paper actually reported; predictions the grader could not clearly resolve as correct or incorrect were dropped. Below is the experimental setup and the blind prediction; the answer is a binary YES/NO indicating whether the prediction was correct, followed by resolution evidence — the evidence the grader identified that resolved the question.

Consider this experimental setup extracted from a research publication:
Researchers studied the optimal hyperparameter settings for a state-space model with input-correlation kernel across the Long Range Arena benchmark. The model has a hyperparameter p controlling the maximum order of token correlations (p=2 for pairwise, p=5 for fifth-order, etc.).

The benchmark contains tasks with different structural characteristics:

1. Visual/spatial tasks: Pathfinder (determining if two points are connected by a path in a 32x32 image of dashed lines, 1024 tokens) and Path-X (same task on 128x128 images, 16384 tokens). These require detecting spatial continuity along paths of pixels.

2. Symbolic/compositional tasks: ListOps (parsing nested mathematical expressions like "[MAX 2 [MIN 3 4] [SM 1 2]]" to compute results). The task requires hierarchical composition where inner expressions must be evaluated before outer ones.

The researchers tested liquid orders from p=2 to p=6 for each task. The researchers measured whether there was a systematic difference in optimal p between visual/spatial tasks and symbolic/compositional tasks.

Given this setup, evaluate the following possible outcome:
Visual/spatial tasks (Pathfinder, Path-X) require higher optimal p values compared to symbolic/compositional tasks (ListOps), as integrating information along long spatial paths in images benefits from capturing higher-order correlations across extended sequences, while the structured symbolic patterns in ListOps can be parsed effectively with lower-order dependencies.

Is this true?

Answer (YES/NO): NO